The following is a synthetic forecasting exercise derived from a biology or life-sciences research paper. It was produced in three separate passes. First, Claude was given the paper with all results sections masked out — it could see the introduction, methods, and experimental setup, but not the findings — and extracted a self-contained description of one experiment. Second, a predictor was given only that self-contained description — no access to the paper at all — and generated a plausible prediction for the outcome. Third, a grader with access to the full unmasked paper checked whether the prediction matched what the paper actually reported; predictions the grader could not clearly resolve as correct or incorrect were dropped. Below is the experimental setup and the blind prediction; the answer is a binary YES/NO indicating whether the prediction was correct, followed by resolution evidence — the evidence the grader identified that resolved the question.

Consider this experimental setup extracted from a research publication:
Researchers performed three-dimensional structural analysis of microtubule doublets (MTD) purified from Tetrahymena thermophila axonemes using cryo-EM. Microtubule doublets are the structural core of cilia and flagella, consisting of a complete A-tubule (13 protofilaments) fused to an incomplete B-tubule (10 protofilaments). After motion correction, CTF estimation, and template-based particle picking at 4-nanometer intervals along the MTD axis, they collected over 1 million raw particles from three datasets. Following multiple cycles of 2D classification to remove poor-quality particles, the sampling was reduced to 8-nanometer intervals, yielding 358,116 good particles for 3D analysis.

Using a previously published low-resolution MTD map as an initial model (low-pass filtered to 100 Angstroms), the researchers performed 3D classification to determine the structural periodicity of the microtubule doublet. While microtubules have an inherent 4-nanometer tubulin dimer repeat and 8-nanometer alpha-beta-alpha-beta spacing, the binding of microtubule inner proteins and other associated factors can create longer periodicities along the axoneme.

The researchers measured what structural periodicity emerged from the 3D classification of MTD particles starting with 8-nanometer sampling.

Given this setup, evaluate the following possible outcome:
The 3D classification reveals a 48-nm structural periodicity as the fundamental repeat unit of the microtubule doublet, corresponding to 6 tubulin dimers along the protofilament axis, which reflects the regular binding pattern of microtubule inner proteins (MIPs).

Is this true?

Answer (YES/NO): NO